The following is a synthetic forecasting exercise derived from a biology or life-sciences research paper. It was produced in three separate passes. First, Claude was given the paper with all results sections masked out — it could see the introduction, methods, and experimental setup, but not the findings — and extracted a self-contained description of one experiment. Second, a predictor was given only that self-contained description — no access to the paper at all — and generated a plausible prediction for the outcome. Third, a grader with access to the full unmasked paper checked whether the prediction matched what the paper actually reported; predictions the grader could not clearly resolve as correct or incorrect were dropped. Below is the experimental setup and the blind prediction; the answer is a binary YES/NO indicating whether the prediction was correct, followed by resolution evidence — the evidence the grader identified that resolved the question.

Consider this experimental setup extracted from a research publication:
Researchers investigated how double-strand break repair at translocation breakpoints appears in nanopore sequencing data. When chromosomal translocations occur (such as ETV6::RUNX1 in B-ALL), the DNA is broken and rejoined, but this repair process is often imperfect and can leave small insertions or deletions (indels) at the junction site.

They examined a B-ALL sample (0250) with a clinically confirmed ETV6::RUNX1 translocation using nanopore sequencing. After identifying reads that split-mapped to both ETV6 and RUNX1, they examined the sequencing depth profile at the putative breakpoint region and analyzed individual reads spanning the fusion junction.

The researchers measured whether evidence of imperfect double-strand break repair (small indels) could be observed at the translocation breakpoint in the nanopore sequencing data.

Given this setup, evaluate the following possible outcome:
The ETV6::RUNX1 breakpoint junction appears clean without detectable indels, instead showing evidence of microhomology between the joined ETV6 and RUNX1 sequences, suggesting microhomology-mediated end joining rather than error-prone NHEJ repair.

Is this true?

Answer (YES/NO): NO